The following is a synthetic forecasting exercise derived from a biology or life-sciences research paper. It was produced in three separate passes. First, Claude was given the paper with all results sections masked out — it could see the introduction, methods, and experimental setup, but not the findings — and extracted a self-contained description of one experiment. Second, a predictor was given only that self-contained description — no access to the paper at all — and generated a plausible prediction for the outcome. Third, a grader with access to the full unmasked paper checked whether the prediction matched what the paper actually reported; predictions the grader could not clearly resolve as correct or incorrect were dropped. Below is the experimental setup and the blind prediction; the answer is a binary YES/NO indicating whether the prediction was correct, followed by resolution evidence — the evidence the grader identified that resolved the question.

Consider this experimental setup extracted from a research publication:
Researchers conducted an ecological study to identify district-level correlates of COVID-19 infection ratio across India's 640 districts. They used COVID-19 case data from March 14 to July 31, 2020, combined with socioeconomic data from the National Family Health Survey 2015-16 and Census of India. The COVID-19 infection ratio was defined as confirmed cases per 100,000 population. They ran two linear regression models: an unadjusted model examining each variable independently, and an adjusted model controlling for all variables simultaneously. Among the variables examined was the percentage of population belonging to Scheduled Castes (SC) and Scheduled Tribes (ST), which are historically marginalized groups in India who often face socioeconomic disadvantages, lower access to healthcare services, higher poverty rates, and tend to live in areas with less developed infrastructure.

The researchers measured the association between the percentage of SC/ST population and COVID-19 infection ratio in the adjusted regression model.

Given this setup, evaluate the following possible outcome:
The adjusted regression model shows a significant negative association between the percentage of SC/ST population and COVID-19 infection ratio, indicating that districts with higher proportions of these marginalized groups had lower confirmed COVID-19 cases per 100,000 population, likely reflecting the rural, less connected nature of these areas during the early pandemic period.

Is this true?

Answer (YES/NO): NO